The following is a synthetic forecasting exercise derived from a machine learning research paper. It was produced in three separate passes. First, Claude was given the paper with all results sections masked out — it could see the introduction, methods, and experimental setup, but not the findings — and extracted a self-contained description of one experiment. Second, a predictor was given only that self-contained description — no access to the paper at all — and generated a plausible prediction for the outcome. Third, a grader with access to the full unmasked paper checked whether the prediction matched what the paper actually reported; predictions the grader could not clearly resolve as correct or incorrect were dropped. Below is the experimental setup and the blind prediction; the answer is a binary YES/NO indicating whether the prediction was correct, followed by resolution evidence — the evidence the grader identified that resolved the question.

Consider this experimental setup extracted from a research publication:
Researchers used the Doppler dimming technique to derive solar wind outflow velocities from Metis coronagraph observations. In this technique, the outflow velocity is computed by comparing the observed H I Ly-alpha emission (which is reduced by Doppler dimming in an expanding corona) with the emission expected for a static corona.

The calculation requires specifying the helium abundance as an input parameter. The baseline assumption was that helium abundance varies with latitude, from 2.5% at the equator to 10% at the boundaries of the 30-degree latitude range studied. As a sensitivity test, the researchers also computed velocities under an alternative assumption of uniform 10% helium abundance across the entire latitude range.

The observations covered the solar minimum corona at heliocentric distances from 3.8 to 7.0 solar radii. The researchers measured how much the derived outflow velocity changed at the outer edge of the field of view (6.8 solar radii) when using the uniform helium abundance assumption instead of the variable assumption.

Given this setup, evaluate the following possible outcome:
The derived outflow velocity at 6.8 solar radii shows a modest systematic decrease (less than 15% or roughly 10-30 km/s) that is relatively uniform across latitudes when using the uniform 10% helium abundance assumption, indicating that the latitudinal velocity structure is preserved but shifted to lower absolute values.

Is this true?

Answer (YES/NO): NO